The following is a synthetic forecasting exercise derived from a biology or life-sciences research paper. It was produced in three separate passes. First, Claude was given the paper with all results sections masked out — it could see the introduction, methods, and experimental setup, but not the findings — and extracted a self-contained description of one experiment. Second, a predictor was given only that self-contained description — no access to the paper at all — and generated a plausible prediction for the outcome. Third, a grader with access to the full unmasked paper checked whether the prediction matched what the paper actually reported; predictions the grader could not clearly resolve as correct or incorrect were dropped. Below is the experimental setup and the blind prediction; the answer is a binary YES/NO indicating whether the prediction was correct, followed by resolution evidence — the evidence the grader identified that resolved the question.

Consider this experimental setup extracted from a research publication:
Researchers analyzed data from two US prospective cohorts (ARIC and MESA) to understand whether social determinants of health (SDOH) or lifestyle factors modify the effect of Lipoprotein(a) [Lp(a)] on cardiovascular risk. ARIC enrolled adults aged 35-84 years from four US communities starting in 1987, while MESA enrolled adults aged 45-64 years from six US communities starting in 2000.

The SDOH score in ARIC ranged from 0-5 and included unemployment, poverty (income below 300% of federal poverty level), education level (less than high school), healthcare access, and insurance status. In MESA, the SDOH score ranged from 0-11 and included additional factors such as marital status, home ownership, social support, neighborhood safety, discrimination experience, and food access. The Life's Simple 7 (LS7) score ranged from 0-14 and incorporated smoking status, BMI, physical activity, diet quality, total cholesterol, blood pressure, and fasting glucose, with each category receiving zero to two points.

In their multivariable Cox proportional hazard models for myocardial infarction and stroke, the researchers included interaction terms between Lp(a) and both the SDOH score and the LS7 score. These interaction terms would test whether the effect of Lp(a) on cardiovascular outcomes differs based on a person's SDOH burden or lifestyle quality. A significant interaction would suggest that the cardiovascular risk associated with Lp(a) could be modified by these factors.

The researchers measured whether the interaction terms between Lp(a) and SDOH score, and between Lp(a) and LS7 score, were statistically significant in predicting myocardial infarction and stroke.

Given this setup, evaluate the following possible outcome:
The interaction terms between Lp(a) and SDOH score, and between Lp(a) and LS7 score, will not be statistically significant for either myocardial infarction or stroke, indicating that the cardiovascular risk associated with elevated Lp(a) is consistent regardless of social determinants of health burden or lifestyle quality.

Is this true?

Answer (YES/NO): NO